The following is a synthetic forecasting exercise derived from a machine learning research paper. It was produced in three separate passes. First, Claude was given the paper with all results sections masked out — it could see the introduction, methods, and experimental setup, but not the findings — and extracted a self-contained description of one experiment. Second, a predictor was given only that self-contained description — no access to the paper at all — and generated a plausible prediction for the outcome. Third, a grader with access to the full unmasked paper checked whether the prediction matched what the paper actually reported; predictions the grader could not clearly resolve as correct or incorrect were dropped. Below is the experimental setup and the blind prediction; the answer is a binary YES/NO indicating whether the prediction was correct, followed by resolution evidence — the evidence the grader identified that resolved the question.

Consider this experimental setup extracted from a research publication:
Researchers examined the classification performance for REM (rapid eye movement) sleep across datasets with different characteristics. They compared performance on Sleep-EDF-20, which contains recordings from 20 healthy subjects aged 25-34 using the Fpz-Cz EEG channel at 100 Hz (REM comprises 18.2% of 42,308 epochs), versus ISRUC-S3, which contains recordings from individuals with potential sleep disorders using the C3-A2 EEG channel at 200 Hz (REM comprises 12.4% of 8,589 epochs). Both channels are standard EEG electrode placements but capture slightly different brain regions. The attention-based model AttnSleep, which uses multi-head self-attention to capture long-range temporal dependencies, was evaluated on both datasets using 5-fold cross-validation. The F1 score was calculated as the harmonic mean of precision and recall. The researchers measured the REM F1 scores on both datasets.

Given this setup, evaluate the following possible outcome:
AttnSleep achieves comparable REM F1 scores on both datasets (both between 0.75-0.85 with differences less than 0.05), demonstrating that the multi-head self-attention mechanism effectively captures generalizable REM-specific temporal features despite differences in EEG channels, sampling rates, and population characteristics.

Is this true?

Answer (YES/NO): NO